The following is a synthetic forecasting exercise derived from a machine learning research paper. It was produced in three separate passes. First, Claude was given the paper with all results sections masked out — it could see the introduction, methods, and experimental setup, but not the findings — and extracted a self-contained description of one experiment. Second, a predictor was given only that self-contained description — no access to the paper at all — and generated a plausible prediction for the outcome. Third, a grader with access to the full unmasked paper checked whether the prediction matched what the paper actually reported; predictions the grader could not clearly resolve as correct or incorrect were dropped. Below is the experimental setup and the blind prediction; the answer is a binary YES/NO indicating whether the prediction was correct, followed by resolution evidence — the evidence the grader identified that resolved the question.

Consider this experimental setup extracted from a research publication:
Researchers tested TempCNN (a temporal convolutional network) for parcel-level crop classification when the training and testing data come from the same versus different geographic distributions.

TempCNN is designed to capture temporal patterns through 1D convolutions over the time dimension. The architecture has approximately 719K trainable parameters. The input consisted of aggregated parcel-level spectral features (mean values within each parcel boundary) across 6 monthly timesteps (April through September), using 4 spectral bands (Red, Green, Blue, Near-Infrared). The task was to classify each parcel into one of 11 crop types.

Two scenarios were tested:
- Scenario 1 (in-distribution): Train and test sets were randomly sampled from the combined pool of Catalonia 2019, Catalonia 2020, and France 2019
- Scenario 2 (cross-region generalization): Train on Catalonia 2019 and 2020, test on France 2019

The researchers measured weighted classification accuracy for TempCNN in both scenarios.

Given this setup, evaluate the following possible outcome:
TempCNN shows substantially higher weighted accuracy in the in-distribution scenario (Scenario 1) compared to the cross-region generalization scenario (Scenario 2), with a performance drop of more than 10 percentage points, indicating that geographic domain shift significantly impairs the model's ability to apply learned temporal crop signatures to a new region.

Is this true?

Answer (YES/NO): YES